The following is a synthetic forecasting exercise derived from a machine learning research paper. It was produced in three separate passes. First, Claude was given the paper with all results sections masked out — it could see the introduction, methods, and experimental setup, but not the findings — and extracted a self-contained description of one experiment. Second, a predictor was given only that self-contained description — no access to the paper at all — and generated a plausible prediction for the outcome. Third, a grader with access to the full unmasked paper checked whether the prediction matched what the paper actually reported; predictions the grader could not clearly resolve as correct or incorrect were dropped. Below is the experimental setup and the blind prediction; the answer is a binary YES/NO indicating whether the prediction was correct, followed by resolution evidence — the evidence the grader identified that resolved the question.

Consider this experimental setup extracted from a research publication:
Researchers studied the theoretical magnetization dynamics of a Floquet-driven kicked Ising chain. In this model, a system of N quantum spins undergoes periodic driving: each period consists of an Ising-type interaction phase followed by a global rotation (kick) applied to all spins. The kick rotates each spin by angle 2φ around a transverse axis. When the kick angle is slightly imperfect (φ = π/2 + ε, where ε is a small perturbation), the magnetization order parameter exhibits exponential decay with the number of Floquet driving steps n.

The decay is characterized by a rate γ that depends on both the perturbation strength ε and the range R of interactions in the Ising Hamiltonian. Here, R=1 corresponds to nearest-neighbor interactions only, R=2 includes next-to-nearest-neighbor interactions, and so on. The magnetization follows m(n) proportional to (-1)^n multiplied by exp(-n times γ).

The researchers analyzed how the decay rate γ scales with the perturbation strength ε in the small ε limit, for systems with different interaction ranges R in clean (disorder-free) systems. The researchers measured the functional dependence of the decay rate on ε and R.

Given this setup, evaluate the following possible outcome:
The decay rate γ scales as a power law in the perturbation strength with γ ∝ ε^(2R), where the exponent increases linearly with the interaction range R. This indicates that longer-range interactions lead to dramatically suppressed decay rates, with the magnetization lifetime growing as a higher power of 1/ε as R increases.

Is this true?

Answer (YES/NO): NO